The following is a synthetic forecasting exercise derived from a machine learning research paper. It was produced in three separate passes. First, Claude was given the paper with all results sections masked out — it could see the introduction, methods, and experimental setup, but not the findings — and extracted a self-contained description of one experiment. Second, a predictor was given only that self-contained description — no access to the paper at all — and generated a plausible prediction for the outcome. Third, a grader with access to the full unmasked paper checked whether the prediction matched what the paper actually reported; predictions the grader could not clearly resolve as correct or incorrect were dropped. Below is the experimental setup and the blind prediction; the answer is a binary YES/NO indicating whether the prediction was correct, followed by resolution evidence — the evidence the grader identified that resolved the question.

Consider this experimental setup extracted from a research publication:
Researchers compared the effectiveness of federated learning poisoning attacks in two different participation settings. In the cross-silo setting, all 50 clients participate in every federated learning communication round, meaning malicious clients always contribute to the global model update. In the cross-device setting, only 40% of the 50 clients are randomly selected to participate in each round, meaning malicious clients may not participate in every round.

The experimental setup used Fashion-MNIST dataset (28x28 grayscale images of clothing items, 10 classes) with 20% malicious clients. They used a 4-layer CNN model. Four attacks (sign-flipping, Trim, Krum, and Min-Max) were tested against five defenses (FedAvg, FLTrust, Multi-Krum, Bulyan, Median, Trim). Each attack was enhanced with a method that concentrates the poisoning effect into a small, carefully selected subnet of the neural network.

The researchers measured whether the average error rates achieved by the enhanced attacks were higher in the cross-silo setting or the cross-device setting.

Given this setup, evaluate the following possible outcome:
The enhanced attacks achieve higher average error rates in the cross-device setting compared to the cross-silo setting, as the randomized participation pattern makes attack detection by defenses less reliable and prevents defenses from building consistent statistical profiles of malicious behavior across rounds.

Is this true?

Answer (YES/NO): NO